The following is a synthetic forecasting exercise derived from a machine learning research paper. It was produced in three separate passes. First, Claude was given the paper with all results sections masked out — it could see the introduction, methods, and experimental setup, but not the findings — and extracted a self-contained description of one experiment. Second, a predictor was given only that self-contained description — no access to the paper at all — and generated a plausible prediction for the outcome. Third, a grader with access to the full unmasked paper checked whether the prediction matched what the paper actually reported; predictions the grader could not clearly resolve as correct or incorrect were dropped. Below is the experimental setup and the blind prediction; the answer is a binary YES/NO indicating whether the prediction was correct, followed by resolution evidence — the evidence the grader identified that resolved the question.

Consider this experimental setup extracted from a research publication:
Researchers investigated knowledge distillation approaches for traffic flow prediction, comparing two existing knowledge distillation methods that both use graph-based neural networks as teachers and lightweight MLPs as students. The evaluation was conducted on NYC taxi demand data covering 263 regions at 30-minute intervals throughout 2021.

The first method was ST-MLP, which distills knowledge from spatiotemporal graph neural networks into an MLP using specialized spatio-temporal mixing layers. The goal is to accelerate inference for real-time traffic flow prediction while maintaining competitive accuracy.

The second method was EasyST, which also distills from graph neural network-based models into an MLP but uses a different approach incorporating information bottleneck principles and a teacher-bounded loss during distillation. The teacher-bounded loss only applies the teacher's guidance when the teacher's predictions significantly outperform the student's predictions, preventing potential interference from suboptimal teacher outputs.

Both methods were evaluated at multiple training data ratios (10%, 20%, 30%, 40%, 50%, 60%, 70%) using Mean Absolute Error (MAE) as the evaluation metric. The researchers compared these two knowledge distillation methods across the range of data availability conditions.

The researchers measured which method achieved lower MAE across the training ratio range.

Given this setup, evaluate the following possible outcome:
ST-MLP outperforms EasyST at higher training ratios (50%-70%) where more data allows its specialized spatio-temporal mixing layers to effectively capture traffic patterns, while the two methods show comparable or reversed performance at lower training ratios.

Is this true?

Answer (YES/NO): NO